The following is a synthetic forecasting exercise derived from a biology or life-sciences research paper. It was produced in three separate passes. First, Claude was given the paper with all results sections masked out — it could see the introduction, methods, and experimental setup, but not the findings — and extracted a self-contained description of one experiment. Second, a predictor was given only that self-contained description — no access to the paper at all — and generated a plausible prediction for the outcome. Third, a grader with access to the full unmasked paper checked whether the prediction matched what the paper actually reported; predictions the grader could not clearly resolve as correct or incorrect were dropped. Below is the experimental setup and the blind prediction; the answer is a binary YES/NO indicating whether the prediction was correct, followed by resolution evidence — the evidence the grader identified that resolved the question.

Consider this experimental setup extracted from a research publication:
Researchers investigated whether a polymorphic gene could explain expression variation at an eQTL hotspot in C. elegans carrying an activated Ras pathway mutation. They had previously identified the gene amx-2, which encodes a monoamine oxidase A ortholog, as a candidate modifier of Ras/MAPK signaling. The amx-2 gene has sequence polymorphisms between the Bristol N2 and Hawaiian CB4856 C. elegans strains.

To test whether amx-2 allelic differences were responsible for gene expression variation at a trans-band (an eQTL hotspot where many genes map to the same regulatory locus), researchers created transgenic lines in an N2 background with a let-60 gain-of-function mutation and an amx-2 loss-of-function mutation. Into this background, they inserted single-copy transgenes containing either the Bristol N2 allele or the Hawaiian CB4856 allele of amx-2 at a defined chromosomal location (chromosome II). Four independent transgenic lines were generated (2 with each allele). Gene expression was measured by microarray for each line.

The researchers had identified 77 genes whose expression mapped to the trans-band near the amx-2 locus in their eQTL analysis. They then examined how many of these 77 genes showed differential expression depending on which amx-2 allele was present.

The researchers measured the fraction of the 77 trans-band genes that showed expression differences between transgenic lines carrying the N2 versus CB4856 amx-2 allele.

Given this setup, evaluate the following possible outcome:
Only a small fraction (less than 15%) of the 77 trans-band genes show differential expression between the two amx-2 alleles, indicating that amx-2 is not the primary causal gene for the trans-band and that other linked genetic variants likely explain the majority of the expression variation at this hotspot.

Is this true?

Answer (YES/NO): NO